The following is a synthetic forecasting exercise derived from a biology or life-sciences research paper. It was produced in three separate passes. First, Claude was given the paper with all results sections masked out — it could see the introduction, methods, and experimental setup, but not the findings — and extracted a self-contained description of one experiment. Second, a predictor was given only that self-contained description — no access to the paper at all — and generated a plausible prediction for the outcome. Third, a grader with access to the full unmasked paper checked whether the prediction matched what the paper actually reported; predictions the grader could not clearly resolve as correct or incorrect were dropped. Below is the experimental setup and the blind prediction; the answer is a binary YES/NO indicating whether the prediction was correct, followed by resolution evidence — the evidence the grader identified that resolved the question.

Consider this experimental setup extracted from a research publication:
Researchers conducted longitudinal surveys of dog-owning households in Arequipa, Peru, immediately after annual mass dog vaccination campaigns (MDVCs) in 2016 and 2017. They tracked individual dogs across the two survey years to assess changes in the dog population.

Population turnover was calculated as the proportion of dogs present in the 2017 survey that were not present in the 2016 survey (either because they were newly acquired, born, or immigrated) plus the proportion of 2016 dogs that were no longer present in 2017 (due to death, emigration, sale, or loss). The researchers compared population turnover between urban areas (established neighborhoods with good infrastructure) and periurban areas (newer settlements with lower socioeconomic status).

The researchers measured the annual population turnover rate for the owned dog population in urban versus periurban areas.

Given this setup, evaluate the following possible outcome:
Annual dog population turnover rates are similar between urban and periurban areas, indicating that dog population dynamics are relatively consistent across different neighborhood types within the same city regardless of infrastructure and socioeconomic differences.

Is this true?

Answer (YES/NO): NO